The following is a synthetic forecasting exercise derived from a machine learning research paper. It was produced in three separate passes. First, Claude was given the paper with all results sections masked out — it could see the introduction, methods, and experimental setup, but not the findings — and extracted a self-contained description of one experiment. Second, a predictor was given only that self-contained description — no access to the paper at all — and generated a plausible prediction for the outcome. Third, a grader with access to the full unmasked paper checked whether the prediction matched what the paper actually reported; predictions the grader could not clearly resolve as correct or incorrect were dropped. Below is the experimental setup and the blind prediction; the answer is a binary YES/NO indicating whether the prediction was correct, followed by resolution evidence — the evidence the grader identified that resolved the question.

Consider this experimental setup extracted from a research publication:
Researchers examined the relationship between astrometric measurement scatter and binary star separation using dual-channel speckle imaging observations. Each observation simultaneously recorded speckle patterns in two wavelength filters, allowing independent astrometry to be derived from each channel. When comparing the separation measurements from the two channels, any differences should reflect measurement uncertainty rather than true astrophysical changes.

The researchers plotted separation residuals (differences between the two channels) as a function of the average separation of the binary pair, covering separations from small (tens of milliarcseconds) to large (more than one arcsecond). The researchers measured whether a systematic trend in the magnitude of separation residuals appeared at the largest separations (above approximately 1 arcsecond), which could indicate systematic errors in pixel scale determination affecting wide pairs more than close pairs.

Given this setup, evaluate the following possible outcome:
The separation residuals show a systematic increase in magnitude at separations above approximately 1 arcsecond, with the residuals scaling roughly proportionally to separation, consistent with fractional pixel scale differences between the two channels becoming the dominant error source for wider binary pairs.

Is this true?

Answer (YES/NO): NO